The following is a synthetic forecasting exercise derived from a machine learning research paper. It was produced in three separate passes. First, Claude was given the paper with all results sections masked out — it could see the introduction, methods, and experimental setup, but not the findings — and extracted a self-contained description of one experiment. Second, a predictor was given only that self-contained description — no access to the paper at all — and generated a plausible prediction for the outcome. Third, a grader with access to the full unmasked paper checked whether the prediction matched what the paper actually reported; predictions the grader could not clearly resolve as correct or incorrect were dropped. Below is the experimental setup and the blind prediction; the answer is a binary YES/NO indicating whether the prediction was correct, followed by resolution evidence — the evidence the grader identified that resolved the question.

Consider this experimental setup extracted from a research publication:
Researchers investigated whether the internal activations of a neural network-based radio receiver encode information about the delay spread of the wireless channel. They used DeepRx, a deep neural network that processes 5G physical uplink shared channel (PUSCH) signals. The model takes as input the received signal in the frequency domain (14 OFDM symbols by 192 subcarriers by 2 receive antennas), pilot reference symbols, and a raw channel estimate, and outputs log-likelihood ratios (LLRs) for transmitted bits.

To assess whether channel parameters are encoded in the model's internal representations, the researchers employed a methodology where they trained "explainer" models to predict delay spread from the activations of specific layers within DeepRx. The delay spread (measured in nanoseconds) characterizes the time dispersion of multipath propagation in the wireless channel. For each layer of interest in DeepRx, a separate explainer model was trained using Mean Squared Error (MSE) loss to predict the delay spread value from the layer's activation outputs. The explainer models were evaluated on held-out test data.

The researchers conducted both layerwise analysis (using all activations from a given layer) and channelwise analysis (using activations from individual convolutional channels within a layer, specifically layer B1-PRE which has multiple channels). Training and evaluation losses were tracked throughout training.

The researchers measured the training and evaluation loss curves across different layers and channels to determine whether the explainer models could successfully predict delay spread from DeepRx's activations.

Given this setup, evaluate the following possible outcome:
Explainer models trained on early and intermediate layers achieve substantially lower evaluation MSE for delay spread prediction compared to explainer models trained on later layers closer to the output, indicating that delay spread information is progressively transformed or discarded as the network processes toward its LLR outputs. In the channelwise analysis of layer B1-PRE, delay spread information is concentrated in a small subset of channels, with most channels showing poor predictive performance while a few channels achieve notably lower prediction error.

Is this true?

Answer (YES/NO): NO